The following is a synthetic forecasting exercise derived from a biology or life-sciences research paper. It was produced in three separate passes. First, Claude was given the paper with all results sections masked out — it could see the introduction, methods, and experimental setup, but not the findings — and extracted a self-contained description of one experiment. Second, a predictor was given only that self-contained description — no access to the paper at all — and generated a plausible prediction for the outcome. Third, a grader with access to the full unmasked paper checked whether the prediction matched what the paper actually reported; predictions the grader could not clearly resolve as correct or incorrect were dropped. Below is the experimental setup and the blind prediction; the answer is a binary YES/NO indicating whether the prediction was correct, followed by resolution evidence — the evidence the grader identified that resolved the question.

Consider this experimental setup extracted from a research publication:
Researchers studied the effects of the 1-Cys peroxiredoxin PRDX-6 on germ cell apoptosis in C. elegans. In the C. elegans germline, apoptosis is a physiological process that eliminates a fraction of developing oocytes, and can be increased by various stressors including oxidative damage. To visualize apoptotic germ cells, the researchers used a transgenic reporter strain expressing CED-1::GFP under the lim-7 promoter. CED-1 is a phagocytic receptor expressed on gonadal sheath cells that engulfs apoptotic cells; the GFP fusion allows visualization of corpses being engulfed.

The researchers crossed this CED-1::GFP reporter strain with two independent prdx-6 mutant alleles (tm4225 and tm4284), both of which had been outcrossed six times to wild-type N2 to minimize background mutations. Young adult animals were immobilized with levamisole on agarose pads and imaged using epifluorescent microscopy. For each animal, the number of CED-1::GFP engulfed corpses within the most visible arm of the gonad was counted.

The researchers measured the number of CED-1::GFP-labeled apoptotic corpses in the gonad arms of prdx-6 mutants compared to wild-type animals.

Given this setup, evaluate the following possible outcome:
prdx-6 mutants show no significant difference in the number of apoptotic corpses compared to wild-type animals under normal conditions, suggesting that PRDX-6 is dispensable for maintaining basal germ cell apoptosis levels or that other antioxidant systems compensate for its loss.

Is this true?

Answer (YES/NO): NO